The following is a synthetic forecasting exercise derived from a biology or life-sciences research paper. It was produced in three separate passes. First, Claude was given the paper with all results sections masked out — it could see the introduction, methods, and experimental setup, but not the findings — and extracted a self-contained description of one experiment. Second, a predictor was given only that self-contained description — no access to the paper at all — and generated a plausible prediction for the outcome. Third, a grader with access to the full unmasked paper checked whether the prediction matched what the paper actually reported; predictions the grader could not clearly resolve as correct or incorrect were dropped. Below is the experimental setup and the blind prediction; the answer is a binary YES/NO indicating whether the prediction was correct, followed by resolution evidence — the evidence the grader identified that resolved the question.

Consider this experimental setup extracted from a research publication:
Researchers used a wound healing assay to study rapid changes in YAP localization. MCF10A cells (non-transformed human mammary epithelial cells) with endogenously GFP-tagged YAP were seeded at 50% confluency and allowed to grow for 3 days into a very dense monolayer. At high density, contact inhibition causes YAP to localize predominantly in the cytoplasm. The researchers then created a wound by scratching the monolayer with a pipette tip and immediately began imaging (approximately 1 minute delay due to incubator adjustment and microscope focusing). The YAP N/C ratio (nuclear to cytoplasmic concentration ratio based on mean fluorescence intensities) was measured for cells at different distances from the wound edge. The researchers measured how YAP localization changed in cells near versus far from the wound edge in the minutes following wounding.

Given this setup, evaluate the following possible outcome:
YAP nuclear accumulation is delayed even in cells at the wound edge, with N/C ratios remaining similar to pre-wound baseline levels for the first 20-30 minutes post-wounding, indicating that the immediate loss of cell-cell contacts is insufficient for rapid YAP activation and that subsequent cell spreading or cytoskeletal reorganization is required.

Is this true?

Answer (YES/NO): NO